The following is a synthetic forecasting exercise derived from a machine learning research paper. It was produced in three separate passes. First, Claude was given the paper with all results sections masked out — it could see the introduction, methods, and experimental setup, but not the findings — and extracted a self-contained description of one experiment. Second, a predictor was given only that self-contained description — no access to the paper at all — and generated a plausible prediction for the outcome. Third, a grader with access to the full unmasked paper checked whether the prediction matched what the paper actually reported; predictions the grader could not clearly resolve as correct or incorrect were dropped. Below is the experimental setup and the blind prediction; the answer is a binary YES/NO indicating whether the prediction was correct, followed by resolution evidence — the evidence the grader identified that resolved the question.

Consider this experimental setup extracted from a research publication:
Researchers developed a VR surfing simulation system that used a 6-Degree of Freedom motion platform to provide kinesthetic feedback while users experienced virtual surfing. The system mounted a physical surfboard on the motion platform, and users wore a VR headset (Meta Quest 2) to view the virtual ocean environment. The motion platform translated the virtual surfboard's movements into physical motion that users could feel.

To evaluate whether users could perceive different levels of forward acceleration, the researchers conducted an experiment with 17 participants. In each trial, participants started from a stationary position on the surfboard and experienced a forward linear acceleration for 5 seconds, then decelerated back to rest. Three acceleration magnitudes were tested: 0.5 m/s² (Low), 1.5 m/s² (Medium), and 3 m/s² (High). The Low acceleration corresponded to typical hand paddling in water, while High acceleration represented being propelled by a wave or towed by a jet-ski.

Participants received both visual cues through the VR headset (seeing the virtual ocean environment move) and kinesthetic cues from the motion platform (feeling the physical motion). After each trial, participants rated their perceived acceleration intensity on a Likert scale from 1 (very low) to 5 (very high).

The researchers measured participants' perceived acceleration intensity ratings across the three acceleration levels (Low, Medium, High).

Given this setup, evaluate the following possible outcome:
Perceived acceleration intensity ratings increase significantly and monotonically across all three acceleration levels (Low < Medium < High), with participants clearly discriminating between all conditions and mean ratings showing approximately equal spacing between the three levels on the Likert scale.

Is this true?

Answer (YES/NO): YES